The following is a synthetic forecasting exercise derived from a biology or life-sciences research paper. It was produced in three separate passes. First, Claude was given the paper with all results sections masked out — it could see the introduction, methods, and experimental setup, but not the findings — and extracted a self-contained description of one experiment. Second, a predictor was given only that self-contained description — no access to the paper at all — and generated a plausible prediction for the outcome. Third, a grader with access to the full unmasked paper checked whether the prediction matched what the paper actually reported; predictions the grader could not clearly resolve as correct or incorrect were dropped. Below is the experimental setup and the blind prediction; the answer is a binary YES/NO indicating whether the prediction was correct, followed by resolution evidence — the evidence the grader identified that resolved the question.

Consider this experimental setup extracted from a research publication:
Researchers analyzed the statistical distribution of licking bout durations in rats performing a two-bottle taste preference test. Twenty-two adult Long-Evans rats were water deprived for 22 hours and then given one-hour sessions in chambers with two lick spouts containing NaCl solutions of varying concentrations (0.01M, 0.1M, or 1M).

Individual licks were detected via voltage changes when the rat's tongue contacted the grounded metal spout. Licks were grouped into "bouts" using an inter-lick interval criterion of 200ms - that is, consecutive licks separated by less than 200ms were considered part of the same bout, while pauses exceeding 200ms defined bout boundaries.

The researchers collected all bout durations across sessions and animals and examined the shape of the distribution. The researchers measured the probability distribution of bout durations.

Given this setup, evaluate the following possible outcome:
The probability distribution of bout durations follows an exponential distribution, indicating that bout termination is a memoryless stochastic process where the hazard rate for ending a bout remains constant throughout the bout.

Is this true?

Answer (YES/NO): YES